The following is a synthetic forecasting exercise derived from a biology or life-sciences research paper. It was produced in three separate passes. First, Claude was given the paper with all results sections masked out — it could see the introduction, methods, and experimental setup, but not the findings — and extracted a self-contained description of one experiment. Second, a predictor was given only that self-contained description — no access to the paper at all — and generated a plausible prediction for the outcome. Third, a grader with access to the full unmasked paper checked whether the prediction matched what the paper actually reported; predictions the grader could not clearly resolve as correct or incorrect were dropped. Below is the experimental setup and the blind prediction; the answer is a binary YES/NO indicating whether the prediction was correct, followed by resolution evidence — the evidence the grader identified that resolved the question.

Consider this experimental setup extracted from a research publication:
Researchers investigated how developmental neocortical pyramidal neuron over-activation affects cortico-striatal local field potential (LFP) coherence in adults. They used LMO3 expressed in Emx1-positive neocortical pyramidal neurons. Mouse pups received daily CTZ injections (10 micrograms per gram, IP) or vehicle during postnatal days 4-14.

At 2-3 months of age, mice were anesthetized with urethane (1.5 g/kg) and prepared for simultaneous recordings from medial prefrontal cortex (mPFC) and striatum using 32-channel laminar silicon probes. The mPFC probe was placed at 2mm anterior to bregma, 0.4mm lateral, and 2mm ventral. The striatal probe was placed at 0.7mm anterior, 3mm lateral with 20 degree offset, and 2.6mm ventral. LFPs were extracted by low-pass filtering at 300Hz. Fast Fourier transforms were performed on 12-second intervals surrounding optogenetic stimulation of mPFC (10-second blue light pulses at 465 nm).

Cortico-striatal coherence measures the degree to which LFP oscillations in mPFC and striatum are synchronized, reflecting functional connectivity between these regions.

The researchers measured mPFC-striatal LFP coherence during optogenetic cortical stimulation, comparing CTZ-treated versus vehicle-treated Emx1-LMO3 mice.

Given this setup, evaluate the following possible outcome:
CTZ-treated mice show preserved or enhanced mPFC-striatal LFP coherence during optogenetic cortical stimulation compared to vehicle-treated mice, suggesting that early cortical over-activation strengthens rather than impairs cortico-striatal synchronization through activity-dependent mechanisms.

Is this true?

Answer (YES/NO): NO